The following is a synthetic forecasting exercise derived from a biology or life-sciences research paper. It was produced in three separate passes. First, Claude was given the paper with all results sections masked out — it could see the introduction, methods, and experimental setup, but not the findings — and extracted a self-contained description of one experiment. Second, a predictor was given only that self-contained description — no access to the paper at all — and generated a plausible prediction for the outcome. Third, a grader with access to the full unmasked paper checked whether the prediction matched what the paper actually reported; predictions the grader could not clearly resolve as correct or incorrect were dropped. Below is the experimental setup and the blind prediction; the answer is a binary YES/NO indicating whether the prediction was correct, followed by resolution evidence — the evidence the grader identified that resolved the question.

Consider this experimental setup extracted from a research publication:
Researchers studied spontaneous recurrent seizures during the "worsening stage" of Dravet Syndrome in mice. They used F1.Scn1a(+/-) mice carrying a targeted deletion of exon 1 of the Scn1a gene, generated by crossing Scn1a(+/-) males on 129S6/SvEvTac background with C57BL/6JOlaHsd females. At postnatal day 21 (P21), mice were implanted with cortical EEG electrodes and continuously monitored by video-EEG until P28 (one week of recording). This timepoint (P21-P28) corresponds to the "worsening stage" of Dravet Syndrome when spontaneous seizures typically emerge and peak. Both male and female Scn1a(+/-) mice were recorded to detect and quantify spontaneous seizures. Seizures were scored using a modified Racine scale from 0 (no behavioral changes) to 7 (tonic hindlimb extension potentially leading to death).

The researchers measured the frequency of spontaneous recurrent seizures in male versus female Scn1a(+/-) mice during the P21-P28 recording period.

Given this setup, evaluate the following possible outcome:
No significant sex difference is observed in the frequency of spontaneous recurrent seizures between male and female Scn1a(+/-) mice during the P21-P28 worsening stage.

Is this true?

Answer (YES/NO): NO